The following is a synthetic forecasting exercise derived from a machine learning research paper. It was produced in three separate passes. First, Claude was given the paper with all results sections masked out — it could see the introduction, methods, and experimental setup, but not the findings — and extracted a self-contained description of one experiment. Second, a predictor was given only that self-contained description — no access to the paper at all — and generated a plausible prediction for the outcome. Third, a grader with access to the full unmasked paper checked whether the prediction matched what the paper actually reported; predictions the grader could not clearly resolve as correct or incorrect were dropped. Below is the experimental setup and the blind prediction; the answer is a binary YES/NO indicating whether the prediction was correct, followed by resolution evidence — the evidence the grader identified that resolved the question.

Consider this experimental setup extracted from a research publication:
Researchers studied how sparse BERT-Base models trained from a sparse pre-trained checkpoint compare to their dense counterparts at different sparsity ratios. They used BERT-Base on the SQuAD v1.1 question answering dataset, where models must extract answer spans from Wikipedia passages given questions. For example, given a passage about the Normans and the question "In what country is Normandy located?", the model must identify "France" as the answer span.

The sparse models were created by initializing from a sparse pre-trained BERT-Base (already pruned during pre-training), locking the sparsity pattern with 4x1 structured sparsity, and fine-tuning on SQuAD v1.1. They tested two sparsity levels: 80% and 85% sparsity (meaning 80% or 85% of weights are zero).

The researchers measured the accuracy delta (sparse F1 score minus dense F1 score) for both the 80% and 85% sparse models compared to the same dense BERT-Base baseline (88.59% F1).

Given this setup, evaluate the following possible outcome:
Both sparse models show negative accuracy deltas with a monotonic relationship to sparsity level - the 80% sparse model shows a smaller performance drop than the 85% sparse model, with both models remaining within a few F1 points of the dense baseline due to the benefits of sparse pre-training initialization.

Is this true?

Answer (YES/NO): NO